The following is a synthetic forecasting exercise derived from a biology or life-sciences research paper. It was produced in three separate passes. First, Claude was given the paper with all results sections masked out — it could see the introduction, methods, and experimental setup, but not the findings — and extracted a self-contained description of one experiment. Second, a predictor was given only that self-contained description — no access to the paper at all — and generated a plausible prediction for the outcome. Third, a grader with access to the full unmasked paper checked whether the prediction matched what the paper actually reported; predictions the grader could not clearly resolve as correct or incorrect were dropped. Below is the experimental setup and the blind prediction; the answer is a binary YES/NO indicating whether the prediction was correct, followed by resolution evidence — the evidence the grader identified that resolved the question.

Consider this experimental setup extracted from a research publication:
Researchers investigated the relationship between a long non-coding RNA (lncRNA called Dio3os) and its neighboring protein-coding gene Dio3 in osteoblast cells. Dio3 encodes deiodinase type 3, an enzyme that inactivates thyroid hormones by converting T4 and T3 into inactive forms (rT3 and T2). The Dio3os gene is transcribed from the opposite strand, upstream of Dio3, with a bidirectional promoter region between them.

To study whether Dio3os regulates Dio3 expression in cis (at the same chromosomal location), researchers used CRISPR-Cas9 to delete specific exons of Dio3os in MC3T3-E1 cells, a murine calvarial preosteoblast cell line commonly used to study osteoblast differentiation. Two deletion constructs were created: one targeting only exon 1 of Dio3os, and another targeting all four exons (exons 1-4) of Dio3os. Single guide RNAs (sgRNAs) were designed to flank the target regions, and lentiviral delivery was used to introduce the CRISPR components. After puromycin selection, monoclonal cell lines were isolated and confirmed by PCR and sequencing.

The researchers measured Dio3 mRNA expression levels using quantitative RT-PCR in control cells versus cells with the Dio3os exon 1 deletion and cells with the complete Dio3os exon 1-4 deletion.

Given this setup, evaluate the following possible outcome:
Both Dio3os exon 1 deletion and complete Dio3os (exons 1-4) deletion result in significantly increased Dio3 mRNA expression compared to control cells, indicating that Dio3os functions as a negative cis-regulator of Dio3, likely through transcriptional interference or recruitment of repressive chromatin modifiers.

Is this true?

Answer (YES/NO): NO